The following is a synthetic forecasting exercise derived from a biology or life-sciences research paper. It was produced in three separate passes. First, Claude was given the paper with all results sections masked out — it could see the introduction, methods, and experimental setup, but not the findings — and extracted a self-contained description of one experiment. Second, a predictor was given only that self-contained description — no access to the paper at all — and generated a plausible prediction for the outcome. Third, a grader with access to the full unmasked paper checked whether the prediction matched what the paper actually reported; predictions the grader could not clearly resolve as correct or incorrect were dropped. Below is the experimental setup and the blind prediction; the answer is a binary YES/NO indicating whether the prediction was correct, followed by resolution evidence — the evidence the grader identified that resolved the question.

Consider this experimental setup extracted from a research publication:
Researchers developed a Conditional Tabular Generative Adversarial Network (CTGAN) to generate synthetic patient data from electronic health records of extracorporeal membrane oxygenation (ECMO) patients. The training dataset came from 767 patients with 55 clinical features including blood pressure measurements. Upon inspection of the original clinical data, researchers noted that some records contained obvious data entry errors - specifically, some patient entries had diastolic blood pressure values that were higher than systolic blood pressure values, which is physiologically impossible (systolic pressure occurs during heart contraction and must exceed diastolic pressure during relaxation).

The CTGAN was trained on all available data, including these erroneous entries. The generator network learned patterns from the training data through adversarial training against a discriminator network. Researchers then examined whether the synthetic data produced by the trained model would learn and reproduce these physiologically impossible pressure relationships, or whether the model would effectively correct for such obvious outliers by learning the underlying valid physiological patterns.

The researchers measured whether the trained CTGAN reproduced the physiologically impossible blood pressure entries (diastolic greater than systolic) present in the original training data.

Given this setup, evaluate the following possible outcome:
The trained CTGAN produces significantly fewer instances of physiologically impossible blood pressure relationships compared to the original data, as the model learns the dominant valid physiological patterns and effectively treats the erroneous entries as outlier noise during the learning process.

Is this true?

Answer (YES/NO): NO